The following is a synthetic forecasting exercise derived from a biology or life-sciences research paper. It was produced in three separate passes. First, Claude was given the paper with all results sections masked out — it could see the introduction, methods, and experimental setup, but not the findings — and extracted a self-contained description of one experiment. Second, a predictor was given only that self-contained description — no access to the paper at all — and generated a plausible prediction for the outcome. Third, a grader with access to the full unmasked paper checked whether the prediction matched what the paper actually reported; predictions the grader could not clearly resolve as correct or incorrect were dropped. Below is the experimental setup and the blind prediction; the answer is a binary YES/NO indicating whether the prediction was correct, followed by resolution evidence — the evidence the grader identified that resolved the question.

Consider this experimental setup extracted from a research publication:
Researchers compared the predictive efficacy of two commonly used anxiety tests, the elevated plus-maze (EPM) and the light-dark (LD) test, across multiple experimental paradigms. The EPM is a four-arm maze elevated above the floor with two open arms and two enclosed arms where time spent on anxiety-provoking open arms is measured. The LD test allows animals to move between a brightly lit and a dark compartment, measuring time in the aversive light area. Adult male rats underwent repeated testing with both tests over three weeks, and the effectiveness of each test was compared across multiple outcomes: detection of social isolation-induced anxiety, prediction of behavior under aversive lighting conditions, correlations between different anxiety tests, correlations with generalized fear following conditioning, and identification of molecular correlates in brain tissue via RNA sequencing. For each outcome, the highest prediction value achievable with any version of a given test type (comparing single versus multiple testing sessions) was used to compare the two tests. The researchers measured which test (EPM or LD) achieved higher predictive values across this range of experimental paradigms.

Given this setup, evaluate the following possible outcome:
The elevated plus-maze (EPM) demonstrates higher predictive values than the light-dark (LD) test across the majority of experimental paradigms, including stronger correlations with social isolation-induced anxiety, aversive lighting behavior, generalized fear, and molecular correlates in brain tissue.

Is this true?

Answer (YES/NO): NO